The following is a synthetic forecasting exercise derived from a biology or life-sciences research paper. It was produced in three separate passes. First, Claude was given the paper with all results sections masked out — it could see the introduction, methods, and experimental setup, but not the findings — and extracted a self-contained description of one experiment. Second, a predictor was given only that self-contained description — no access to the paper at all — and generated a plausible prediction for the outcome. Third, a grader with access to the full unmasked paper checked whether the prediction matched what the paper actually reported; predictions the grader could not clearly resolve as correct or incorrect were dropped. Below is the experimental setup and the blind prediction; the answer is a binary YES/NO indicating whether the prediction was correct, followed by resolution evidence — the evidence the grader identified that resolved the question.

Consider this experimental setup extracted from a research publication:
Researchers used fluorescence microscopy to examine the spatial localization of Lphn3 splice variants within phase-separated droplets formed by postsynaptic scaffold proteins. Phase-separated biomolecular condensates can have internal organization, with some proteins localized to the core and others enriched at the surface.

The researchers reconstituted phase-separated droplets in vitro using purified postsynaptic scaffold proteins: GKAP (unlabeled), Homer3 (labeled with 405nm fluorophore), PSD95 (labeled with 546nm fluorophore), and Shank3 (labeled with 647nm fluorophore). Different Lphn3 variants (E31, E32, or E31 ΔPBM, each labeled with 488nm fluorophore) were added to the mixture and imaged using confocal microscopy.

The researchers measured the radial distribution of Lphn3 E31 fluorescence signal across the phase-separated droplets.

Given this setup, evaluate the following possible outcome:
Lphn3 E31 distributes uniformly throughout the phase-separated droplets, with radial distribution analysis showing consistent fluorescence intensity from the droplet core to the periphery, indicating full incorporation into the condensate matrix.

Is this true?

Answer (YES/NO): NO